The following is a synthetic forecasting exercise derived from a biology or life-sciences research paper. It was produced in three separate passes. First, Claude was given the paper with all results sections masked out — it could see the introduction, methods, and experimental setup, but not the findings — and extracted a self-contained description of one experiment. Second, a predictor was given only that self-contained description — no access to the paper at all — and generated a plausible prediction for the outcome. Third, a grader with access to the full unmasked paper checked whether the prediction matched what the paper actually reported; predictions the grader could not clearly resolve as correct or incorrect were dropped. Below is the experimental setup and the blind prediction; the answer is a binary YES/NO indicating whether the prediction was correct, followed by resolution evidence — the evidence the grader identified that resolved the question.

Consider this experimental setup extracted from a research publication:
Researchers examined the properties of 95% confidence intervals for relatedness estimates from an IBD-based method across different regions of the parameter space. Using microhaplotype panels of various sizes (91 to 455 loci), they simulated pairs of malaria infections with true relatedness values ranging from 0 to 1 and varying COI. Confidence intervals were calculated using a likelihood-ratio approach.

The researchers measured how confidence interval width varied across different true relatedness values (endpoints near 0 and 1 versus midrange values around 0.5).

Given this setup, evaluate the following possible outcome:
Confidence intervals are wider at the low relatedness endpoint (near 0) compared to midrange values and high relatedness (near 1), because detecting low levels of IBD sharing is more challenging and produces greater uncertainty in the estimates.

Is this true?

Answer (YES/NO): NO